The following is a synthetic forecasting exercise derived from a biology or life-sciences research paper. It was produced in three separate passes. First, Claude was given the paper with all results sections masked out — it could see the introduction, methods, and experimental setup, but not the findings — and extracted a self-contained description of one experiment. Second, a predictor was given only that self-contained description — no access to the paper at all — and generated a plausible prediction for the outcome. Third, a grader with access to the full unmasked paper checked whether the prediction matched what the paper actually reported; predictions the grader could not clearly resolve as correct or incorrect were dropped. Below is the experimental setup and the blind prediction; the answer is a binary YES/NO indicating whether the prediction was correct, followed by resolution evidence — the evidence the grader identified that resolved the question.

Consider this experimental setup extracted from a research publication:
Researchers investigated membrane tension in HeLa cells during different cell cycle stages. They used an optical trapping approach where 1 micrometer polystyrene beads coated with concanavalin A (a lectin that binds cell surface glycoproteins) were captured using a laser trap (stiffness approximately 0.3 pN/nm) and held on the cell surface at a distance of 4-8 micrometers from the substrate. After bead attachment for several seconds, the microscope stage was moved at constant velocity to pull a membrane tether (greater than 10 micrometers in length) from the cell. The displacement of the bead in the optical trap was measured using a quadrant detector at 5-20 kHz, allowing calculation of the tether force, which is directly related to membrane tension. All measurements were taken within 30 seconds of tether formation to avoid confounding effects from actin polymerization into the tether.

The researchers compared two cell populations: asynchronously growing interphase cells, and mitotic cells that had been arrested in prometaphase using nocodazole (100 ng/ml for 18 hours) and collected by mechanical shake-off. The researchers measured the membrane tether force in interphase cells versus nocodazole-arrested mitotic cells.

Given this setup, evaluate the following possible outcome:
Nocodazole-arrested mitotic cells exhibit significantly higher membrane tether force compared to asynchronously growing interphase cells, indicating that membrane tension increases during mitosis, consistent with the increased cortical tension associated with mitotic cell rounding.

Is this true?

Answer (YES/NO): YES